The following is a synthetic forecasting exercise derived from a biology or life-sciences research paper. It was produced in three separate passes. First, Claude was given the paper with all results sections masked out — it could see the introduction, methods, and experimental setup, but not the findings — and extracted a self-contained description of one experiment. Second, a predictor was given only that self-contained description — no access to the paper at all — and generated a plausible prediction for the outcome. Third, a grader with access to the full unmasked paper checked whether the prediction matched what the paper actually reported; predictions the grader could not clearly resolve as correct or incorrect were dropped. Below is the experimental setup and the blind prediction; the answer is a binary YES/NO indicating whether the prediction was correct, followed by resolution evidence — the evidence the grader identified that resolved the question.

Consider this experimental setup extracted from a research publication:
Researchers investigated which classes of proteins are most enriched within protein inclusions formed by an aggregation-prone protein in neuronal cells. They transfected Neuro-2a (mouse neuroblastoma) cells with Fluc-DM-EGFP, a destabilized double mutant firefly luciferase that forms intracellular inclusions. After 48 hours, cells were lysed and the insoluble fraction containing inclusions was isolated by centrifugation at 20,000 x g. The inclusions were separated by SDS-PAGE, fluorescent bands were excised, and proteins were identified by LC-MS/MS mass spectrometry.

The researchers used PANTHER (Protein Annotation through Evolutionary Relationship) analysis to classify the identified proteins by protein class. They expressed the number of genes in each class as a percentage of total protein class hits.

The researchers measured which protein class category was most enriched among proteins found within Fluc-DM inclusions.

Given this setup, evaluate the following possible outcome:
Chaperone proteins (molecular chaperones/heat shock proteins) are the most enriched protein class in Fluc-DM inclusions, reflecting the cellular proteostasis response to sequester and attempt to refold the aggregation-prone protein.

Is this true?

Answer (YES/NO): NO